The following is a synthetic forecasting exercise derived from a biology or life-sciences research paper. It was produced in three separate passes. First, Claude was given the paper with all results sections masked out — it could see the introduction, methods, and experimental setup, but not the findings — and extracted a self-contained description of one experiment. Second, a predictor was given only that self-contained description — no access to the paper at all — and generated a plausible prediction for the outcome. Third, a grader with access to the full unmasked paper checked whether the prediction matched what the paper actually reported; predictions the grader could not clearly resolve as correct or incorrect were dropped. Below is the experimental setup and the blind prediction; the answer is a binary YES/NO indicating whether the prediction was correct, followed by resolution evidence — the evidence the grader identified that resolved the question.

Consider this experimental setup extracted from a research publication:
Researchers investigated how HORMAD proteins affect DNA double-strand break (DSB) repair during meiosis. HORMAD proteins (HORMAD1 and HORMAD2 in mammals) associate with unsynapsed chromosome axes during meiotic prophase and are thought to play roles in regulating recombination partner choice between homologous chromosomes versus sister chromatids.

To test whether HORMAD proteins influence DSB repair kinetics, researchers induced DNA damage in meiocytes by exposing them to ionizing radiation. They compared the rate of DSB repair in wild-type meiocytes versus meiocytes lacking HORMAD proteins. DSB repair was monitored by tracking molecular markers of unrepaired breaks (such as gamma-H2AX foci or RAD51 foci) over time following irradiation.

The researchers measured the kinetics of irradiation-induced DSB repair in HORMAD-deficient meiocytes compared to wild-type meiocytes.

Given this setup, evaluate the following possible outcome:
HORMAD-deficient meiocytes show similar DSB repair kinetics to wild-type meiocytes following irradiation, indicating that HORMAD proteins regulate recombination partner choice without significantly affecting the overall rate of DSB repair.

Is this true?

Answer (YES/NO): NO